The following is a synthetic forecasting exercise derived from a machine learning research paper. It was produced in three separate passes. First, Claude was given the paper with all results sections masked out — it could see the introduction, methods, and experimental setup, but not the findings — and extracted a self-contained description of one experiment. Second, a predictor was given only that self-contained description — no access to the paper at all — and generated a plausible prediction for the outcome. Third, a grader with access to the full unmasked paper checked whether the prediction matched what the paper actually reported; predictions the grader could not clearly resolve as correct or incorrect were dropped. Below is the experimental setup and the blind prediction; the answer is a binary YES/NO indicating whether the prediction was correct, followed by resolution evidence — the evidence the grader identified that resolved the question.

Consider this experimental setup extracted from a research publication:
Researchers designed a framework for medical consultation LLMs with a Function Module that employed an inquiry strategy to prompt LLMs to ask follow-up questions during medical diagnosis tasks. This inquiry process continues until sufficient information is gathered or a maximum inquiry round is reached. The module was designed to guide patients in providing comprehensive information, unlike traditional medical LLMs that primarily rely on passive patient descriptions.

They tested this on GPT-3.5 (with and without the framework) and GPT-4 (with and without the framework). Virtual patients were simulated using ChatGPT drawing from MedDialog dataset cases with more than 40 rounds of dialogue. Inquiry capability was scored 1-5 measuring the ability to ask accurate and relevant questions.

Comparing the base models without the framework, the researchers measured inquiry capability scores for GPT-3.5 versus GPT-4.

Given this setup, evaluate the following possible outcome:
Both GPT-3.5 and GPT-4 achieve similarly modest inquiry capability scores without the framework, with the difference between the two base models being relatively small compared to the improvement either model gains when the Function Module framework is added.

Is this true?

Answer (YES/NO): YES